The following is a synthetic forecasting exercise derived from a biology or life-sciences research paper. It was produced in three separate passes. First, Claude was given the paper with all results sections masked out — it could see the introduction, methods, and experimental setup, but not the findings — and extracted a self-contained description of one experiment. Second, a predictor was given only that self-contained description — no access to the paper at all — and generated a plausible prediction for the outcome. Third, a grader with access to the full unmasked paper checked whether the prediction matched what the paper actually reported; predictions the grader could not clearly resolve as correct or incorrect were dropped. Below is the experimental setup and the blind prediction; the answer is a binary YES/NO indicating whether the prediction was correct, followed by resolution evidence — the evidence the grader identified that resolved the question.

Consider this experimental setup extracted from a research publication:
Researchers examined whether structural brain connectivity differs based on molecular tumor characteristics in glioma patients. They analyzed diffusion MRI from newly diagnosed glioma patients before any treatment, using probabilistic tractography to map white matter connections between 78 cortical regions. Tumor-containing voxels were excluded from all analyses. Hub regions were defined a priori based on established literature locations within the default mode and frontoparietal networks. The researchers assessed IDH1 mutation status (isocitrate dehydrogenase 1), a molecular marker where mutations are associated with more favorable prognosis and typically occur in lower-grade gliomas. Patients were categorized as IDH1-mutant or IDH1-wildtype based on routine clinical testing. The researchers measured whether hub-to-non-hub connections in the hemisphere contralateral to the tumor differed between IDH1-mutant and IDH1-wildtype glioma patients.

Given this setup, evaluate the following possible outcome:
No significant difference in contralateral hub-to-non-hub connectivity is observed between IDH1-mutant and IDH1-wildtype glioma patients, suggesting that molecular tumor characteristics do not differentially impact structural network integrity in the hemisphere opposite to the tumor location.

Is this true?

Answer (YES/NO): YES